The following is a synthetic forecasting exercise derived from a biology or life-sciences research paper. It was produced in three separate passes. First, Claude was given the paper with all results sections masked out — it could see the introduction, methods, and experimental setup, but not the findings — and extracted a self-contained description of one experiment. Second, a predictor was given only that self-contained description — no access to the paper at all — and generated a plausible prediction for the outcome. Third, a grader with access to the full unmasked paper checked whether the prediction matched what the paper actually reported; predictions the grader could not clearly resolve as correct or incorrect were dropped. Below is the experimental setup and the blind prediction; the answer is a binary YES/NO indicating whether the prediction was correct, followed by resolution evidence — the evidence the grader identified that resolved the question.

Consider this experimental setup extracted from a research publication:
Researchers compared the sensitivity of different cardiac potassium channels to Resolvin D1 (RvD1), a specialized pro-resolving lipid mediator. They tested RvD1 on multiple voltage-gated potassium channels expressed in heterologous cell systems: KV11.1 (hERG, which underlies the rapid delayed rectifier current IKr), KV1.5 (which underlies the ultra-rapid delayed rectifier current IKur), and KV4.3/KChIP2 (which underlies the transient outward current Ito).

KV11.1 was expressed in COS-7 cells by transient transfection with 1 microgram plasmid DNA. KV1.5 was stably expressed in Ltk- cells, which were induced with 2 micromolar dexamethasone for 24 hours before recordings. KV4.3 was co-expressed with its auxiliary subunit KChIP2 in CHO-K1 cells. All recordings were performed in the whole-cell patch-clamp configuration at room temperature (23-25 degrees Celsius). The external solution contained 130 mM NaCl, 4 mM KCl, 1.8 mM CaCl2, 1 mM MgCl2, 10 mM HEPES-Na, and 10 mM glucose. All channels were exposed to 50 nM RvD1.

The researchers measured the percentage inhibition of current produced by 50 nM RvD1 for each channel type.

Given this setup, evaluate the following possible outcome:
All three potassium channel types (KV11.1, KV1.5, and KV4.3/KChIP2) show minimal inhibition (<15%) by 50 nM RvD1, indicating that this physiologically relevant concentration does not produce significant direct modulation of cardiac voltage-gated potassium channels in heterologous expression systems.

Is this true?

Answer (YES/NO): NO